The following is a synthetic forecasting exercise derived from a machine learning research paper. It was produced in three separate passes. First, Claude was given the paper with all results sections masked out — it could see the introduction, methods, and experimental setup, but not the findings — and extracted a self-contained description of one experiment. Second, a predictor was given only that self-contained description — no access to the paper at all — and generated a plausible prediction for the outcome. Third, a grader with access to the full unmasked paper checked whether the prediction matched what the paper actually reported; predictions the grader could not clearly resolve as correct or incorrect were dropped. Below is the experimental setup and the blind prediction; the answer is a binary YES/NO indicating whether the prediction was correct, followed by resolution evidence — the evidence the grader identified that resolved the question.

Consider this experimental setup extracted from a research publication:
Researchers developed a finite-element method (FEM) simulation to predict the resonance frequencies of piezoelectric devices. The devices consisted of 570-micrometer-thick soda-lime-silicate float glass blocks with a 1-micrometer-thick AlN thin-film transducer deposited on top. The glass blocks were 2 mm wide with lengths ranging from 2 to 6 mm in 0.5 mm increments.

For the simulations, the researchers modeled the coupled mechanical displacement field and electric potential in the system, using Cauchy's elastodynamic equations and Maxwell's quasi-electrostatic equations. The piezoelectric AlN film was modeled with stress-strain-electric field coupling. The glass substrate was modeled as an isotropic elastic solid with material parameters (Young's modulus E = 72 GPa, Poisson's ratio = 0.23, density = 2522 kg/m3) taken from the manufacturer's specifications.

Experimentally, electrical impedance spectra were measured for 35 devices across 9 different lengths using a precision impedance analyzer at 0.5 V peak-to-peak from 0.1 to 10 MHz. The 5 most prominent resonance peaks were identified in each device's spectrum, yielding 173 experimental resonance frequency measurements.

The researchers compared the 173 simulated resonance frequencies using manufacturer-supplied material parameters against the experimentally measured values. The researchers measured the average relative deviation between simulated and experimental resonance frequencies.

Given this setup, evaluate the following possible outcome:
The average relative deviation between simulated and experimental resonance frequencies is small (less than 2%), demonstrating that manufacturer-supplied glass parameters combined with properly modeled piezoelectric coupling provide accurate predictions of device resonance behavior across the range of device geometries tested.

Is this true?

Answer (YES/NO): NO